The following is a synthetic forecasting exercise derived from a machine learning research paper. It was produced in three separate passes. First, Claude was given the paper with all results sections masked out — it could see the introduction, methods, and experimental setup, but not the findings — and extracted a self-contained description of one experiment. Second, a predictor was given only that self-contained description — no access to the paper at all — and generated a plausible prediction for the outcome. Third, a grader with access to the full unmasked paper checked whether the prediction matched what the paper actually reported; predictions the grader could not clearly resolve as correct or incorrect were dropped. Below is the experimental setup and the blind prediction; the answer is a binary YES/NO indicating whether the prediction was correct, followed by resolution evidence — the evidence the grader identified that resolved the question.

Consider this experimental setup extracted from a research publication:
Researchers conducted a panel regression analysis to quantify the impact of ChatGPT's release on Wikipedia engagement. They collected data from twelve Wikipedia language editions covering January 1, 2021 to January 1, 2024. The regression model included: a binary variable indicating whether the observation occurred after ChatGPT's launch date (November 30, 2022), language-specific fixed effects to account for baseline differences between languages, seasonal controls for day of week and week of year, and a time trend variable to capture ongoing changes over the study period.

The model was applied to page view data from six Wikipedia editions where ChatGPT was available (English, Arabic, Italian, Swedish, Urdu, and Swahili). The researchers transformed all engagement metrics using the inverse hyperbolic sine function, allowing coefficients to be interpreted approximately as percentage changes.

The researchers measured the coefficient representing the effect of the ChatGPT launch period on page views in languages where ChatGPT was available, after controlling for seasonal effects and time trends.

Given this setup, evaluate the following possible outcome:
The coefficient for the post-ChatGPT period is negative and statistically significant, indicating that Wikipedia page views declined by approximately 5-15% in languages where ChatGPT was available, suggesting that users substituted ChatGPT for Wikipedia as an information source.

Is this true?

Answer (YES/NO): NO